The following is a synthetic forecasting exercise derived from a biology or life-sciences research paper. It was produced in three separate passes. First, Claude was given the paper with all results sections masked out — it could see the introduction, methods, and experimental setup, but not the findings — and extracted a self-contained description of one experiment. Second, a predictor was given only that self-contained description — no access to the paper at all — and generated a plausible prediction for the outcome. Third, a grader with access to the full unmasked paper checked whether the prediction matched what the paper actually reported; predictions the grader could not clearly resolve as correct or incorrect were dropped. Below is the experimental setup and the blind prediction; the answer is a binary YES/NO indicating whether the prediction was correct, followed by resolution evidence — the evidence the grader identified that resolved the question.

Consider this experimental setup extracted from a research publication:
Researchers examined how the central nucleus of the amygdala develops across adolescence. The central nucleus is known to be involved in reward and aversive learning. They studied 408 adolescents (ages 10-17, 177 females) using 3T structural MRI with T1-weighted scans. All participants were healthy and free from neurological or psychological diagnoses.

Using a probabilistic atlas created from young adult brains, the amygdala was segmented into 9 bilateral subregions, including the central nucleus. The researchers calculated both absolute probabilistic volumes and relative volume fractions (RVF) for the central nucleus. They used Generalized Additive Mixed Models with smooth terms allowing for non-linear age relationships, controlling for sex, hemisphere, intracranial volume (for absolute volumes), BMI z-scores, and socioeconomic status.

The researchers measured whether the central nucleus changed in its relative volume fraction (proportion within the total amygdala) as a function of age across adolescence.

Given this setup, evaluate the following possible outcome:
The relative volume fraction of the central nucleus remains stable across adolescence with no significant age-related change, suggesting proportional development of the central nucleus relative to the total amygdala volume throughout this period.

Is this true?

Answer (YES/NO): NO